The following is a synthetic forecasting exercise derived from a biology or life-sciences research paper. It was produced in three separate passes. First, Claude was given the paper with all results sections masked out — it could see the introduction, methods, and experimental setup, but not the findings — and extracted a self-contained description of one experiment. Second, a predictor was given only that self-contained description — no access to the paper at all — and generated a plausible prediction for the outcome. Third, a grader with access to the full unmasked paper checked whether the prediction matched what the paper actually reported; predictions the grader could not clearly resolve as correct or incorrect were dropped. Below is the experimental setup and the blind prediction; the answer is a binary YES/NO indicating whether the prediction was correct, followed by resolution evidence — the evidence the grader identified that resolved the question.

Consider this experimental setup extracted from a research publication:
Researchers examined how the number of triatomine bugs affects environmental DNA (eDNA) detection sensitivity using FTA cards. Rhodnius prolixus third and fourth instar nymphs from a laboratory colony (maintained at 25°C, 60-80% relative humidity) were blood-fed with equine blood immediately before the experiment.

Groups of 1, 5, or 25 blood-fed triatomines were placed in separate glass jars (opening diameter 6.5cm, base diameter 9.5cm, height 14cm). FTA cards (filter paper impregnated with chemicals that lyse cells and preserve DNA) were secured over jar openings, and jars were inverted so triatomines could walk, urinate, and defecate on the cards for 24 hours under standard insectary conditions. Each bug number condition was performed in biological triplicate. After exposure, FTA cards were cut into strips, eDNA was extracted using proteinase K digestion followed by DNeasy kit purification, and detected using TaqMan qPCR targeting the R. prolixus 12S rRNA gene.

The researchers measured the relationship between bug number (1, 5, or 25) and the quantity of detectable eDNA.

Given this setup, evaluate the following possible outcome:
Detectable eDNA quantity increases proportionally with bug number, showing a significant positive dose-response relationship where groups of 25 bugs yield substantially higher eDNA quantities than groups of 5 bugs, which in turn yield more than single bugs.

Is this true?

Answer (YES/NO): YES